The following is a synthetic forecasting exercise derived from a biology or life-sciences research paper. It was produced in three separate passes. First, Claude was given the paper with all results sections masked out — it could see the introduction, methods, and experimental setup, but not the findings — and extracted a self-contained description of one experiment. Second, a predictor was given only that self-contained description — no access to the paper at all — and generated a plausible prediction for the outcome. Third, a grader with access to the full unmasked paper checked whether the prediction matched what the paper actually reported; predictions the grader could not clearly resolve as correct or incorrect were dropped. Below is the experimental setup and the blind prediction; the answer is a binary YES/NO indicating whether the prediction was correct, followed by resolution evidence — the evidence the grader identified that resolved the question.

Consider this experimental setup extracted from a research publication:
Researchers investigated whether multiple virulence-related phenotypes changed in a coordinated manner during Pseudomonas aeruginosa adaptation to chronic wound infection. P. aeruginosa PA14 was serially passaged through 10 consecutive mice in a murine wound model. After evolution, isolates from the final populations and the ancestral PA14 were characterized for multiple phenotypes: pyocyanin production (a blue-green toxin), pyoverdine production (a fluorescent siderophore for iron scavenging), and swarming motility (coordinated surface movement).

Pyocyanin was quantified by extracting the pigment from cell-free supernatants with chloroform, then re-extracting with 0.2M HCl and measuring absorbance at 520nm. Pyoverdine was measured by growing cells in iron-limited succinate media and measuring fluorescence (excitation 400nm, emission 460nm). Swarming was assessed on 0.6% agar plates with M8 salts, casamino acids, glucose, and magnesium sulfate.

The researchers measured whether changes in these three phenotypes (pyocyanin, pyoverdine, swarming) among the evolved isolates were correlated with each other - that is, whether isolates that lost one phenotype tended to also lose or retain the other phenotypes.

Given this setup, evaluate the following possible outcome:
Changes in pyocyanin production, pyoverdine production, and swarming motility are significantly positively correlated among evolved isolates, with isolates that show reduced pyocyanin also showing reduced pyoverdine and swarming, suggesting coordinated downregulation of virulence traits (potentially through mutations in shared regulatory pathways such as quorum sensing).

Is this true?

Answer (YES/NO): NO